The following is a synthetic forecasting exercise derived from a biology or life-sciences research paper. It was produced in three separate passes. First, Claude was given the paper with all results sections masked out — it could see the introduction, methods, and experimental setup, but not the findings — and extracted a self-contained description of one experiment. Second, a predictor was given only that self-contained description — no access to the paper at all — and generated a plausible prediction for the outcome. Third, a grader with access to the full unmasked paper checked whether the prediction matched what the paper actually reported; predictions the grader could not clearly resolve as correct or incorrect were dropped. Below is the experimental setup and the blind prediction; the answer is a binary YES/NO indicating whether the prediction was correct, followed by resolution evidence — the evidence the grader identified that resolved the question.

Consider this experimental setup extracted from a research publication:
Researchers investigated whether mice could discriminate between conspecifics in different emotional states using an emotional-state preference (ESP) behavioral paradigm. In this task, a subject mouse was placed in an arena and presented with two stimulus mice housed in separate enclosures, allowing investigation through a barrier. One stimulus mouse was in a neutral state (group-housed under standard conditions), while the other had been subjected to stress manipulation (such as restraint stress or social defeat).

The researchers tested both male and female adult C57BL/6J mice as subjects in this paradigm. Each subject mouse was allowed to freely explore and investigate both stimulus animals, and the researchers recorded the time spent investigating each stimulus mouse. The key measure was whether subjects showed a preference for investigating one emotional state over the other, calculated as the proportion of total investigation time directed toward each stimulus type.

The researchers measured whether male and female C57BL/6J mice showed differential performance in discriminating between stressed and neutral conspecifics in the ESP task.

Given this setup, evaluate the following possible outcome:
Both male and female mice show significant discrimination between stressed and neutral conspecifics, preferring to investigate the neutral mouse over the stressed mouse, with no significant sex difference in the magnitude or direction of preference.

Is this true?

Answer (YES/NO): NO